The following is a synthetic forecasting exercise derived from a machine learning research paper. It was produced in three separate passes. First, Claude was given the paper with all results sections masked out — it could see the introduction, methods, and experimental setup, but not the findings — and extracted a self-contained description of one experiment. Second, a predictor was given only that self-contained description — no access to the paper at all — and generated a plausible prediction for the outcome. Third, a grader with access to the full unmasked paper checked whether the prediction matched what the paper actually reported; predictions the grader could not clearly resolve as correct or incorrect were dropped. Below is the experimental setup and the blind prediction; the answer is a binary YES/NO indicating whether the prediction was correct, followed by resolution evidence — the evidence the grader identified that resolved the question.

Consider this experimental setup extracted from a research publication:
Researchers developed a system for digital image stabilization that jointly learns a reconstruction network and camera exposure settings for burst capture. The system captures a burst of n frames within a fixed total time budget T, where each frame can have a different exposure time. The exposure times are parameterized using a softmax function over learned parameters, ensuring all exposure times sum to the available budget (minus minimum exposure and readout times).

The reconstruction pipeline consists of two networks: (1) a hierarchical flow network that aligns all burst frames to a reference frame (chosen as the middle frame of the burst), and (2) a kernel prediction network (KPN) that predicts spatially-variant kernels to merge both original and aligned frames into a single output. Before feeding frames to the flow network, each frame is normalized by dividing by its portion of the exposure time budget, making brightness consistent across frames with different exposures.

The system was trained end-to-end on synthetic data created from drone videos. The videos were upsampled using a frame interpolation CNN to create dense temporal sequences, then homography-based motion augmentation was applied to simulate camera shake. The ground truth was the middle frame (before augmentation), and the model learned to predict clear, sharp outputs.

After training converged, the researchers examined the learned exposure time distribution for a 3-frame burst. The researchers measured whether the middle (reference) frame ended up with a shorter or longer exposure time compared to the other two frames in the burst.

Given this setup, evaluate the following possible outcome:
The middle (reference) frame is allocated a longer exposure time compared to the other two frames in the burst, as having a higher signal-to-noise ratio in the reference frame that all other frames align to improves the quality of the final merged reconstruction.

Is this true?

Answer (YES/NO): NO